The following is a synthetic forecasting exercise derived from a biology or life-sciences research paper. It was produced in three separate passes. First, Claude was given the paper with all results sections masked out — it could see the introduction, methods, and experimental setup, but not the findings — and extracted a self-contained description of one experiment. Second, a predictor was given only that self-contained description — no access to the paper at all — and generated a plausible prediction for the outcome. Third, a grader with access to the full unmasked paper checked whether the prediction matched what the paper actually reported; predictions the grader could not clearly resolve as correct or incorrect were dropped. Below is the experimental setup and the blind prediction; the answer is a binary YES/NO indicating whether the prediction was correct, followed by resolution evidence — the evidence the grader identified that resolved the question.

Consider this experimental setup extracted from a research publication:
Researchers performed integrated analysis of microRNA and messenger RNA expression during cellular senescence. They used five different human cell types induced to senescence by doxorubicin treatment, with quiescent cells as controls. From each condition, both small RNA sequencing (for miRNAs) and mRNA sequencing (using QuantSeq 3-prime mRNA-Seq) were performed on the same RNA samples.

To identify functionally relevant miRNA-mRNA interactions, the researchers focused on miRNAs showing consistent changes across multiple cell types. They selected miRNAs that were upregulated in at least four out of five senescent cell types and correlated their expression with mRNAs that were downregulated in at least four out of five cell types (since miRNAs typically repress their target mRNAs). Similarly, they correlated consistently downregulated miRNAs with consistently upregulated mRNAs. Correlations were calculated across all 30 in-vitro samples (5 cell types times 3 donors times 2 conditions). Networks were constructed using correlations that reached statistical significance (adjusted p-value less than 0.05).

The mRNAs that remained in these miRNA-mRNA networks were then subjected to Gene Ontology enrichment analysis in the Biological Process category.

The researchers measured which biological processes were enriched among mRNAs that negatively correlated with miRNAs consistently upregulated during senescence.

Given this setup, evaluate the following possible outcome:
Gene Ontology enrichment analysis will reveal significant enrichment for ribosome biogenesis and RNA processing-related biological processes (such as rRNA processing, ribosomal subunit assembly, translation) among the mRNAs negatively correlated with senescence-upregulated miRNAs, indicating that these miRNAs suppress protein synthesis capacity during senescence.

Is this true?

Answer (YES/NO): YES